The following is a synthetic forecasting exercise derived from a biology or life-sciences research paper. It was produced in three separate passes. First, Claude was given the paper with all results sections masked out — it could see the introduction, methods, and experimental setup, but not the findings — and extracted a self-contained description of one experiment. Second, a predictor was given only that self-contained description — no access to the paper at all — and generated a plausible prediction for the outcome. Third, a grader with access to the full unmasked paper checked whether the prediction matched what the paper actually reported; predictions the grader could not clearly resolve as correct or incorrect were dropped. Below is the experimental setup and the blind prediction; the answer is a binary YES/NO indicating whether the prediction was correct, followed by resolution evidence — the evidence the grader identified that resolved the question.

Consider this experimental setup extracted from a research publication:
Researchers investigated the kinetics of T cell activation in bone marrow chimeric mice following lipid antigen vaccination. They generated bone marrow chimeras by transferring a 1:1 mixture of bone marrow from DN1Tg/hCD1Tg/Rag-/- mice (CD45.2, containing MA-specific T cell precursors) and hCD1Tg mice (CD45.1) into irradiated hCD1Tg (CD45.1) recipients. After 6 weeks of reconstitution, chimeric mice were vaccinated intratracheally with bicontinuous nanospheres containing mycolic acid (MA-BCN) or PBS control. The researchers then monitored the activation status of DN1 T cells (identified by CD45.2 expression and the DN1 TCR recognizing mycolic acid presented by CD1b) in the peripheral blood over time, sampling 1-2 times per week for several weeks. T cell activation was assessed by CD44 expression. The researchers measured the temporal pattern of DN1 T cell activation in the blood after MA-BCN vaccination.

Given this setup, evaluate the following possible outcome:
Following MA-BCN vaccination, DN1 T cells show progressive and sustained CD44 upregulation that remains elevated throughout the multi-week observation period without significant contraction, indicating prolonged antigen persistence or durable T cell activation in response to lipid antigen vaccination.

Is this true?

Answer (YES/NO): YES